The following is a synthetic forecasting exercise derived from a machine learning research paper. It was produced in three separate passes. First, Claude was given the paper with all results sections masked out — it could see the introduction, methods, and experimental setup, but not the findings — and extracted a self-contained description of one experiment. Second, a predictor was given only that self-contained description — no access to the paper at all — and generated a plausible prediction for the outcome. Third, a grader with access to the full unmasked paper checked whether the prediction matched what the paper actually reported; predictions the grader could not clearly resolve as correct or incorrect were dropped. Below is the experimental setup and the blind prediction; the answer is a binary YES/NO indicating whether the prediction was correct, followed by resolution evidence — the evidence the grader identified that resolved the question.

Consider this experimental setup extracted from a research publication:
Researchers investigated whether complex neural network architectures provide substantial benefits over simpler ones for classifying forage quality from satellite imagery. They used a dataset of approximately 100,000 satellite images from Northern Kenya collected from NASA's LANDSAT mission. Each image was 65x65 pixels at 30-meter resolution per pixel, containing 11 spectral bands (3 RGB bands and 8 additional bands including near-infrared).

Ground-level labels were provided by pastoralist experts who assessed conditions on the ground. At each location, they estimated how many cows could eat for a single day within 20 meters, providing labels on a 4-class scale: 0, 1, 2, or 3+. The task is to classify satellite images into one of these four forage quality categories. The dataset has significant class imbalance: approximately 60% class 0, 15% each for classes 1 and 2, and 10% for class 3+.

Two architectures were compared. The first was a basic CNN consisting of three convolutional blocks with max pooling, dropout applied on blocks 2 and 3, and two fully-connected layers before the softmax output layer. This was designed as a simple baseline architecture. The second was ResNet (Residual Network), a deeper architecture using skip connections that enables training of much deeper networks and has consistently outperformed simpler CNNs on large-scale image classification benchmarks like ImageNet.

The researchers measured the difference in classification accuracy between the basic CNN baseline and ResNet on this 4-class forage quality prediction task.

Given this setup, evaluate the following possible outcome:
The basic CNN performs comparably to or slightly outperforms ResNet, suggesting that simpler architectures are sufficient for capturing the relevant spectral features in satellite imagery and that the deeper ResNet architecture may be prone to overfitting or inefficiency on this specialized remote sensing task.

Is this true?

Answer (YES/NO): NO